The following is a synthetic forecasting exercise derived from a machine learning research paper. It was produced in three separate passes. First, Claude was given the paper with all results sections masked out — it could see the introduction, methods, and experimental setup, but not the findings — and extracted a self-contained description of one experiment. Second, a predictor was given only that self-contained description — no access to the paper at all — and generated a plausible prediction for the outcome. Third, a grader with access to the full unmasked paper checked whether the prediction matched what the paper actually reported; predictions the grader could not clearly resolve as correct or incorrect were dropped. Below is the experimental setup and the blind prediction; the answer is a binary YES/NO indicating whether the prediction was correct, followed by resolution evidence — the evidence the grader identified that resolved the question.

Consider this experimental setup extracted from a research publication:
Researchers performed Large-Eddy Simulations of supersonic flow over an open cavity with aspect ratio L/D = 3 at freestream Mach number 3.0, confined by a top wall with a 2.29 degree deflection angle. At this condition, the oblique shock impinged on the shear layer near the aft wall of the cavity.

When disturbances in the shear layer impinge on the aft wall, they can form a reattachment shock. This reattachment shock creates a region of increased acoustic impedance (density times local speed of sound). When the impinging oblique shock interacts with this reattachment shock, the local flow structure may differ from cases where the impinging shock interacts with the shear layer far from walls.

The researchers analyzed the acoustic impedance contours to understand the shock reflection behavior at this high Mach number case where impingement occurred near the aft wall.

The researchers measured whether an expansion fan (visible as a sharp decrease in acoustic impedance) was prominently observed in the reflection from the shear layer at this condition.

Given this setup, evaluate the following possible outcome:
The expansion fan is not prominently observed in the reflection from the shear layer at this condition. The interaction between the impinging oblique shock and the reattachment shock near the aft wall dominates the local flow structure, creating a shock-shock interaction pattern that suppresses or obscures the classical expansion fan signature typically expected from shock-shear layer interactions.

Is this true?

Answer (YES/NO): YES